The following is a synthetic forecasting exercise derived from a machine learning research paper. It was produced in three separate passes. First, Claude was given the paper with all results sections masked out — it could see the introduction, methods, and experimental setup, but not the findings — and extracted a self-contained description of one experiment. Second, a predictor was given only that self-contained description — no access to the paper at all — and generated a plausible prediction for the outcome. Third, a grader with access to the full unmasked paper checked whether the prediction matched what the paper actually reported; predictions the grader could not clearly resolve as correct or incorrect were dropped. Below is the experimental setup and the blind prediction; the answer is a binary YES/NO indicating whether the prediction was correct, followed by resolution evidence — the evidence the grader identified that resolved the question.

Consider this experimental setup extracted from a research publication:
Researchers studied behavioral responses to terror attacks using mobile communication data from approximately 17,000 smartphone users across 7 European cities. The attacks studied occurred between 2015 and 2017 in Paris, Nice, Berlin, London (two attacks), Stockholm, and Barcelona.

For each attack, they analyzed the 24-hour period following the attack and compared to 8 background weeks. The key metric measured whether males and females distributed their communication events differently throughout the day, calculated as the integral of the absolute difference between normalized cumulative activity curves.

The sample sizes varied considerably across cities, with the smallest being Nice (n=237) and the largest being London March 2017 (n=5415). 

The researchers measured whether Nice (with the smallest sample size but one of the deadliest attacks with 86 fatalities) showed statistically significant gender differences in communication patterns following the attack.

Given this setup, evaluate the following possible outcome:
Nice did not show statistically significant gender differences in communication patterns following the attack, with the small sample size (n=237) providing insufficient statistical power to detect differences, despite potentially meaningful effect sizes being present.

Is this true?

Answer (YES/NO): YES